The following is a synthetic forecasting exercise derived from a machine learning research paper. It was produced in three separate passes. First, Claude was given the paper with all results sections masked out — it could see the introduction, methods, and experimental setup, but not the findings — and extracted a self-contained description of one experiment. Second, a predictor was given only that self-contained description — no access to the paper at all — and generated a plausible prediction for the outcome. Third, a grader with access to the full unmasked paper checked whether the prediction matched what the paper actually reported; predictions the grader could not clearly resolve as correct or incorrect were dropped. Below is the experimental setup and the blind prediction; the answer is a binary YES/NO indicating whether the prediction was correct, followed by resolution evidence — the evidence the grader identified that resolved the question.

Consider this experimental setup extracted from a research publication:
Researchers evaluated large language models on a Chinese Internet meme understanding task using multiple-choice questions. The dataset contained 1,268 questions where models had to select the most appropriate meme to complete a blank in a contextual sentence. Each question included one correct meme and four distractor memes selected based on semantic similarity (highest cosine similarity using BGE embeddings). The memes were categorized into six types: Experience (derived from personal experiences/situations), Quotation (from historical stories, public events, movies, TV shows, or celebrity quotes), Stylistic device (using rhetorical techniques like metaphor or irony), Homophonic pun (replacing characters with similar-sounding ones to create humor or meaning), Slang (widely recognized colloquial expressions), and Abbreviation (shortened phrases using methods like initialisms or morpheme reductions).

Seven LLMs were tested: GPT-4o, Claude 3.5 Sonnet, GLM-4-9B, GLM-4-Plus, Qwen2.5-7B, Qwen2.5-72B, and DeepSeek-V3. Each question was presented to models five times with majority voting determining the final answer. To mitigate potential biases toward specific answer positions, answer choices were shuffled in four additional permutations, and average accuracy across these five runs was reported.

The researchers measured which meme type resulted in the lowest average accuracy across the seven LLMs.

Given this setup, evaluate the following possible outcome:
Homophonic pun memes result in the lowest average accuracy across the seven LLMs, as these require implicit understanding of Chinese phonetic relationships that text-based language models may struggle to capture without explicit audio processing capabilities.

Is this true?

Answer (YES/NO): YES